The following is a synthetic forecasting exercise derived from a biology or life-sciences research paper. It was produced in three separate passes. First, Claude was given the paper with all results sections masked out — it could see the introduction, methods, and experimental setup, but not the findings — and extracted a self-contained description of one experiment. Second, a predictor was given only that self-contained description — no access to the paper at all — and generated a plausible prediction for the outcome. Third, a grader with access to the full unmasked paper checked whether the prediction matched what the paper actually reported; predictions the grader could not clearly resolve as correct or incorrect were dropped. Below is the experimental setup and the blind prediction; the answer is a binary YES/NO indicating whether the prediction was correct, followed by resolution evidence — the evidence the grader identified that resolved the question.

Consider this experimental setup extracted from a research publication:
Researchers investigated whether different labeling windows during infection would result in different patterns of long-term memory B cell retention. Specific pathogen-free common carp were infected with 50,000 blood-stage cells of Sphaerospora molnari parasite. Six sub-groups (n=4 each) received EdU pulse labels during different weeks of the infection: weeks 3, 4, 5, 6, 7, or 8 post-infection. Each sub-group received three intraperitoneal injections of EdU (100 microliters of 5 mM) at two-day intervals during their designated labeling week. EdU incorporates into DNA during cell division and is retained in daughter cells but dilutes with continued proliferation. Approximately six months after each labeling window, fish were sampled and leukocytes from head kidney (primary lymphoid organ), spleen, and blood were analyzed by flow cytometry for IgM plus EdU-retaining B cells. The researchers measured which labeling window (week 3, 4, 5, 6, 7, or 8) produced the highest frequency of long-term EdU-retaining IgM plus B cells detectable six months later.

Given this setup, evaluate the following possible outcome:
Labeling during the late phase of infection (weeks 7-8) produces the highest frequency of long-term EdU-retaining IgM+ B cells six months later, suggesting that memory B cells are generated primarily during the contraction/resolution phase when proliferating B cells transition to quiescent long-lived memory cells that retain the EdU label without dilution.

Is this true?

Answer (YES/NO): YES